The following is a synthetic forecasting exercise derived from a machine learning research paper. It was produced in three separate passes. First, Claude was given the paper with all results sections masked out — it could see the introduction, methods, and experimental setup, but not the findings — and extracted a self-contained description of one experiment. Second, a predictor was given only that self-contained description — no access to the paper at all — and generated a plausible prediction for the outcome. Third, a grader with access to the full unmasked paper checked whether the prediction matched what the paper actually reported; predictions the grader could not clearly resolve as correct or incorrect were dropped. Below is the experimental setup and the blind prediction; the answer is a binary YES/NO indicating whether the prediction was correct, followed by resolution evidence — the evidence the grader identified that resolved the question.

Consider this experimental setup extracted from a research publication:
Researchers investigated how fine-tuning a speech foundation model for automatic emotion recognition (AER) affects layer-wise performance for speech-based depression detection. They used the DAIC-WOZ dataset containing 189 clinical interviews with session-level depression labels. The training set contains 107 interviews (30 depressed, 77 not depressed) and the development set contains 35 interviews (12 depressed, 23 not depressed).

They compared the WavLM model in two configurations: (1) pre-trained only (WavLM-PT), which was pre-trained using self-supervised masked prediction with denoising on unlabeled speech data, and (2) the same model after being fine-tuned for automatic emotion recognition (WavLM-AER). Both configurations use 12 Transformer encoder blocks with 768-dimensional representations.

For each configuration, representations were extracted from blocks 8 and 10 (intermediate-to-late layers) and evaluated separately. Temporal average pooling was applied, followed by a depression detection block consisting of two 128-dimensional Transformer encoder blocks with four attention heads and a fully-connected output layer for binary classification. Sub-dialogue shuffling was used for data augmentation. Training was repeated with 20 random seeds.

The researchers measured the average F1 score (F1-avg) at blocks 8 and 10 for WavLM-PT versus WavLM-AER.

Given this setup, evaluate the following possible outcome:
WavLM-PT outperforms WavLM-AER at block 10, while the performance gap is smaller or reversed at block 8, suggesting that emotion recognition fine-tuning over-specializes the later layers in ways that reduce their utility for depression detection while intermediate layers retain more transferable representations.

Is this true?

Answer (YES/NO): NO